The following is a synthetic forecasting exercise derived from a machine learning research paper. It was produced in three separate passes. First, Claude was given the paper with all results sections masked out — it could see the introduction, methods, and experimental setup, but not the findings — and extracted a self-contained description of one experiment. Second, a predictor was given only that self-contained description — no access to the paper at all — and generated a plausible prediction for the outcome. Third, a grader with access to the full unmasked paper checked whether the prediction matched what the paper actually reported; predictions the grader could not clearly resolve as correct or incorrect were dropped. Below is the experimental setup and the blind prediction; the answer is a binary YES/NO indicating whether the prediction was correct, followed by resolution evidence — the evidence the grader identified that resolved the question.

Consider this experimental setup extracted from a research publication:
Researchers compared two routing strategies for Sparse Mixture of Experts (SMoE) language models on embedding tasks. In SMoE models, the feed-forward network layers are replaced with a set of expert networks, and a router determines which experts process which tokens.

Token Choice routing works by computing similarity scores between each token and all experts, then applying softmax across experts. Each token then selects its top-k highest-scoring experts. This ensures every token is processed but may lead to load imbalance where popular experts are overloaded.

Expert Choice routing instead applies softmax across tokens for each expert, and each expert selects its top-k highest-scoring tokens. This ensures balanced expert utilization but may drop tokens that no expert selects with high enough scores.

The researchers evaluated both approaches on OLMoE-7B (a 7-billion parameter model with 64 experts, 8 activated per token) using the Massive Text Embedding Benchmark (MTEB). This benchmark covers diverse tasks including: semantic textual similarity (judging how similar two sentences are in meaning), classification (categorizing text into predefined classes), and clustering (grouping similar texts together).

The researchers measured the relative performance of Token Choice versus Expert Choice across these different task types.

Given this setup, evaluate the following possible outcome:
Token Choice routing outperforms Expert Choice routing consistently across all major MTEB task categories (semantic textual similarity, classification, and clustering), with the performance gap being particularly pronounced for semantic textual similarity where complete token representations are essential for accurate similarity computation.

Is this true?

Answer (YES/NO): NO